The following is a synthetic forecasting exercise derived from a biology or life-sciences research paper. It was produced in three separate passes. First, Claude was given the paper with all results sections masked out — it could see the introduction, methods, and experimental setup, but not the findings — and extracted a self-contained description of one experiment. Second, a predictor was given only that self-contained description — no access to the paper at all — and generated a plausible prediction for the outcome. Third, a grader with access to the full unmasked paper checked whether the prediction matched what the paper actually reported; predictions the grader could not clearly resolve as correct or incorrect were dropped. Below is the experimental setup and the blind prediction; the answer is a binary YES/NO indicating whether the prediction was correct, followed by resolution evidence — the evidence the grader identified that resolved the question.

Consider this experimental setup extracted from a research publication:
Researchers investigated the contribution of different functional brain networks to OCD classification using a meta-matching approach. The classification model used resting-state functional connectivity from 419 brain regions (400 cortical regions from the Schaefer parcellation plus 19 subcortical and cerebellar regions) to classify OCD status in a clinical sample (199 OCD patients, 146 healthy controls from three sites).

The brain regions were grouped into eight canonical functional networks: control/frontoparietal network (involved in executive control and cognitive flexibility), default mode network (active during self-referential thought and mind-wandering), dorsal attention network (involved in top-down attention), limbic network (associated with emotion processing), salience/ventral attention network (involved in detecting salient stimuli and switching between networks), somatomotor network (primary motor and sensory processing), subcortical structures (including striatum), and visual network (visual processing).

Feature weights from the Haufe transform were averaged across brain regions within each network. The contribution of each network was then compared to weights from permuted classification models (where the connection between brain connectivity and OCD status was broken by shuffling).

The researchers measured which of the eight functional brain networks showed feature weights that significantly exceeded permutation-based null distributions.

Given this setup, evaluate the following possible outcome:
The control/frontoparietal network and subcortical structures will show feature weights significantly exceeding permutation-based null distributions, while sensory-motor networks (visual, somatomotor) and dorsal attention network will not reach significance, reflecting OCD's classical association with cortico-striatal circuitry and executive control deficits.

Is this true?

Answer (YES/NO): NO